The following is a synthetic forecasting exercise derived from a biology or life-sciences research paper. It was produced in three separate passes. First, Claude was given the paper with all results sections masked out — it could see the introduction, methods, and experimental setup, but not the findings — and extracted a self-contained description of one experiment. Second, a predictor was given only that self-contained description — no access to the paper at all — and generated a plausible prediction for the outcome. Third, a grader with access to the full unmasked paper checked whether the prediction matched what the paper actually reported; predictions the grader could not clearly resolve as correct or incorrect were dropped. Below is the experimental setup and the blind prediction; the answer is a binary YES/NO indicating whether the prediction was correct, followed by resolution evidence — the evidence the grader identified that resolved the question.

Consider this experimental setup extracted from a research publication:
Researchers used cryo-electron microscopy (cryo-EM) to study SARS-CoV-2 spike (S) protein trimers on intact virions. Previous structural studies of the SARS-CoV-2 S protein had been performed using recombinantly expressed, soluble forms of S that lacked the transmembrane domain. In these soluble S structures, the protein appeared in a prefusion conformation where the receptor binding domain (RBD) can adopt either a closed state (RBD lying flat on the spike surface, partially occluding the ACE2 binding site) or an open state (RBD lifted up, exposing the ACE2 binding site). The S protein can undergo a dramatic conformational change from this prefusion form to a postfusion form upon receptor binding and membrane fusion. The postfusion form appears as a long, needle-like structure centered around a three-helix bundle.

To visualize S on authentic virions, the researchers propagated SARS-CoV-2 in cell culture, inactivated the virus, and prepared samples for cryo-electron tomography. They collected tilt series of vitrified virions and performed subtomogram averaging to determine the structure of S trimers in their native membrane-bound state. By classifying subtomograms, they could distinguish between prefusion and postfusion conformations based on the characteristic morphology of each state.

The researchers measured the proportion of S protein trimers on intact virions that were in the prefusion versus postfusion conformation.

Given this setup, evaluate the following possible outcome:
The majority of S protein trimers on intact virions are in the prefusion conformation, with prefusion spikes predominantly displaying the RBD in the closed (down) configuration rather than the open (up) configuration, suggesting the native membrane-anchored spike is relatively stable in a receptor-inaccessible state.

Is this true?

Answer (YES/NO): NO